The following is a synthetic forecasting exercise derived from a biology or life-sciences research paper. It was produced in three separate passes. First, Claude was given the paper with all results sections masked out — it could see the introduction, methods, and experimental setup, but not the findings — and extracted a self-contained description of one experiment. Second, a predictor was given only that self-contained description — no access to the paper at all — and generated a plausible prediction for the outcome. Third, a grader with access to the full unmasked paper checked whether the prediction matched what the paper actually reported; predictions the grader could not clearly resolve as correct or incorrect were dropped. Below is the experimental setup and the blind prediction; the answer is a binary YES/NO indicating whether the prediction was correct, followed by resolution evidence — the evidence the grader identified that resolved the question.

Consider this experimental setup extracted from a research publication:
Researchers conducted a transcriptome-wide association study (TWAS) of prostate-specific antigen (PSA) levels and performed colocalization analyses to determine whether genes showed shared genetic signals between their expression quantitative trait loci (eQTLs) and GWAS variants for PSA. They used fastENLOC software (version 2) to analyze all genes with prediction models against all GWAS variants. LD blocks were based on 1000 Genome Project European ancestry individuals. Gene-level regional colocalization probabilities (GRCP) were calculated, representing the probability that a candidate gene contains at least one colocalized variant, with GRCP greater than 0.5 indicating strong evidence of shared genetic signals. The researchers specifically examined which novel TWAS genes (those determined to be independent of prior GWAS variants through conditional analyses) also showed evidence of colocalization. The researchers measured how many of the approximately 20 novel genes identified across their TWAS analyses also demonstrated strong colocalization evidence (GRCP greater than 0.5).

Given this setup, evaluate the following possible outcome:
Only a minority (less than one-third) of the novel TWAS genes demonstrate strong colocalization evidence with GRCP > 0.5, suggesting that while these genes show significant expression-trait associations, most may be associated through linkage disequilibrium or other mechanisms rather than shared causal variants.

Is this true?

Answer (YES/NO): YES